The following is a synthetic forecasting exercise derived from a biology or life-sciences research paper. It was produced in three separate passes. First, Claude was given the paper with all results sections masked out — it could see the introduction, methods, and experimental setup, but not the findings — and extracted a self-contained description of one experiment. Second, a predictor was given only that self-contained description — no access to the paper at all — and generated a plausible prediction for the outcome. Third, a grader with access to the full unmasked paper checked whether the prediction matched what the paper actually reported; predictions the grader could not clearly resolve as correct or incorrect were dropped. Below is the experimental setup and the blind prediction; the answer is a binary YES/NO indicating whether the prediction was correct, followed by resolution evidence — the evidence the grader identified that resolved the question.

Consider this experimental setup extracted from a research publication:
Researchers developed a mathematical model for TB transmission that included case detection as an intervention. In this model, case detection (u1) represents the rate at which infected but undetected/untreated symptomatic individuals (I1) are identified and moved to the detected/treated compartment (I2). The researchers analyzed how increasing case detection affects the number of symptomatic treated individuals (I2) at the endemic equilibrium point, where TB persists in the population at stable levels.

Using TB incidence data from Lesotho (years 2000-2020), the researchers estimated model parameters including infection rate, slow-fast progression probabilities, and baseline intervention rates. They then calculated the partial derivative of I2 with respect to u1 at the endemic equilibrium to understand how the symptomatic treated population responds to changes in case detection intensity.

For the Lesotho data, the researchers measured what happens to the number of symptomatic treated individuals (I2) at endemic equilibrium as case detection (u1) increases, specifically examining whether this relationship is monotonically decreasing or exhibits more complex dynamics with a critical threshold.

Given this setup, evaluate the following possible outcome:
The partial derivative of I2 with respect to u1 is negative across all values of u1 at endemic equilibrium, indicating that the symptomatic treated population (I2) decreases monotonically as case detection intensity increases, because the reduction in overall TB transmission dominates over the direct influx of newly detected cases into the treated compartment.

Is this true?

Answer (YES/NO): NO